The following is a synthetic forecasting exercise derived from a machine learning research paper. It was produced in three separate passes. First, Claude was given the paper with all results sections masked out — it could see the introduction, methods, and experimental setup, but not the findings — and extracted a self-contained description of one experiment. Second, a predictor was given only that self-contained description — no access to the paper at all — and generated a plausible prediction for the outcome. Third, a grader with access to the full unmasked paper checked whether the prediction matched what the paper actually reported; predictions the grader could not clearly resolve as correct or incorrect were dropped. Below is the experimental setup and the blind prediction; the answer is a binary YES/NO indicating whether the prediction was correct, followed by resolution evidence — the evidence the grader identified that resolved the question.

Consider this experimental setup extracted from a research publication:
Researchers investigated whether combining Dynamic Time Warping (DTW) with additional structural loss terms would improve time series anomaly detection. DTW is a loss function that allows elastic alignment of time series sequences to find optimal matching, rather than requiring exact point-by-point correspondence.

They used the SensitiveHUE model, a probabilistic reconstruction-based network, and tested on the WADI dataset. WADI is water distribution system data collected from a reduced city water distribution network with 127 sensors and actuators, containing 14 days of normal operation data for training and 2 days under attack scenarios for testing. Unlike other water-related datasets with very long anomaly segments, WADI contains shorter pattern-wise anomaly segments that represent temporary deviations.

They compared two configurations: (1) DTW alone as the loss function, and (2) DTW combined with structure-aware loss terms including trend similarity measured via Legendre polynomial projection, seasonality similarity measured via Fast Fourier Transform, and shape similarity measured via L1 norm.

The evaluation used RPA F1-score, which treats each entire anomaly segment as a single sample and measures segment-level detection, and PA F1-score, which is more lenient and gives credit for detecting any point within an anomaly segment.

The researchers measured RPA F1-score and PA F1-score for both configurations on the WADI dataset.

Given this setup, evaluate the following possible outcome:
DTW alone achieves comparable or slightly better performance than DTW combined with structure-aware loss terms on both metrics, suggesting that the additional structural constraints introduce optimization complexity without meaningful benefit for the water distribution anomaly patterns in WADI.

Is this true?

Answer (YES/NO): NO